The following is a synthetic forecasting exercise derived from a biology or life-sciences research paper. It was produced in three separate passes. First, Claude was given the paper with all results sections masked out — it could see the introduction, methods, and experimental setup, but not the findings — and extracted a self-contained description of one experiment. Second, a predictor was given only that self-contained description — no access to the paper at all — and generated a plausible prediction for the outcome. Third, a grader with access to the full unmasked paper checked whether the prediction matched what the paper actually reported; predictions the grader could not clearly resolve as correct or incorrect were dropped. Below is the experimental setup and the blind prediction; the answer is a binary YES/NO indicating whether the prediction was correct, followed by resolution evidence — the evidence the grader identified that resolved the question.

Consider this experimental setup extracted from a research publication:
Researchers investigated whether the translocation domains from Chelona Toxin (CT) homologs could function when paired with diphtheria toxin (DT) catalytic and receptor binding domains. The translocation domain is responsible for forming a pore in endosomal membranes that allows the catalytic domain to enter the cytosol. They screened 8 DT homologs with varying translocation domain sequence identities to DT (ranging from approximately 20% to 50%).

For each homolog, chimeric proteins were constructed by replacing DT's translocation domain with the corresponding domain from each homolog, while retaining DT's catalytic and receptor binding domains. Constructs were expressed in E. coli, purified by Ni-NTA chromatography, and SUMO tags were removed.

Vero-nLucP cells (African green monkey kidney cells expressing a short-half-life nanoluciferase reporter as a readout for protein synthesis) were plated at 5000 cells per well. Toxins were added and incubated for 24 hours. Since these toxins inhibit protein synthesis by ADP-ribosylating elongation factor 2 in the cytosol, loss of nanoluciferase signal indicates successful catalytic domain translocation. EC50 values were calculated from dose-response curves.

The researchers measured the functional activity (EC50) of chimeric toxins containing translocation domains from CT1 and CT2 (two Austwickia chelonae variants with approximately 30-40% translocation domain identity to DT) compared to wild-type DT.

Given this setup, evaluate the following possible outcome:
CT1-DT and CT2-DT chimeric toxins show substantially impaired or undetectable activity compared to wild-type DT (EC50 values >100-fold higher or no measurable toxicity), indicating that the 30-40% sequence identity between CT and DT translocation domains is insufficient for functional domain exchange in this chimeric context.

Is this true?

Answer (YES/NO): NO